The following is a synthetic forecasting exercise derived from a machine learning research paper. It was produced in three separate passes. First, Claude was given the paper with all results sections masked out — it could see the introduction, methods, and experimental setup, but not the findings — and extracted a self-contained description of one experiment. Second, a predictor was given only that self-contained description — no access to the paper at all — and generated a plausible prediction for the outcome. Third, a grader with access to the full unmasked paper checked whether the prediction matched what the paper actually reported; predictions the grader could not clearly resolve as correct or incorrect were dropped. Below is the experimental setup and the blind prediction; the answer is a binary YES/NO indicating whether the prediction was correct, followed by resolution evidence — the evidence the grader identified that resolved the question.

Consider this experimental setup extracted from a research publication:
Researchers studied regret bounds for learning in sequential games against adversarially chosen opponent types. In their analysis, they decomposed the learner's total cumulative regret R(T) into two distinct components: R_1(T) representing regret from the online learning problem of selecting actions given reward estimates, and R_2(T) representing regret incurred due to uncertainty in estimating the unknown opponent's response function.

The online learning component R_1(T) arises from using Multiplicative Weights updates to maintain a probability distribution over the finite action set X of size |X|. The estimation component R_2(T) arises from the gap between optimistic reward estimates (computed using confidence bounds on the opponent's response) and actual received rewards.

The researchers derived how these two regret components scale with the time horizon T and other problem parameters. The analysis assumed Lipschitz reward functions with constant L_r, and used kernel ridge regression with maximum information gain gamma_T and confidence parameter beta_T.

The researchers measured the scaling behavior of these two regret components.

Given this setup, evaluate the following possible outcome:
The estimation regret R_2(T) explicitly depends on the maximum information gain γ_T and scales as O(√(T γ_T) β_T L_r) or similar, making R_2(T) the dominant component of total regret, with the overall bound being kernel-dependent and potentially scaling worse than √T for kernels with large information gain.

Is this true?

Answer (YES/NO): NO